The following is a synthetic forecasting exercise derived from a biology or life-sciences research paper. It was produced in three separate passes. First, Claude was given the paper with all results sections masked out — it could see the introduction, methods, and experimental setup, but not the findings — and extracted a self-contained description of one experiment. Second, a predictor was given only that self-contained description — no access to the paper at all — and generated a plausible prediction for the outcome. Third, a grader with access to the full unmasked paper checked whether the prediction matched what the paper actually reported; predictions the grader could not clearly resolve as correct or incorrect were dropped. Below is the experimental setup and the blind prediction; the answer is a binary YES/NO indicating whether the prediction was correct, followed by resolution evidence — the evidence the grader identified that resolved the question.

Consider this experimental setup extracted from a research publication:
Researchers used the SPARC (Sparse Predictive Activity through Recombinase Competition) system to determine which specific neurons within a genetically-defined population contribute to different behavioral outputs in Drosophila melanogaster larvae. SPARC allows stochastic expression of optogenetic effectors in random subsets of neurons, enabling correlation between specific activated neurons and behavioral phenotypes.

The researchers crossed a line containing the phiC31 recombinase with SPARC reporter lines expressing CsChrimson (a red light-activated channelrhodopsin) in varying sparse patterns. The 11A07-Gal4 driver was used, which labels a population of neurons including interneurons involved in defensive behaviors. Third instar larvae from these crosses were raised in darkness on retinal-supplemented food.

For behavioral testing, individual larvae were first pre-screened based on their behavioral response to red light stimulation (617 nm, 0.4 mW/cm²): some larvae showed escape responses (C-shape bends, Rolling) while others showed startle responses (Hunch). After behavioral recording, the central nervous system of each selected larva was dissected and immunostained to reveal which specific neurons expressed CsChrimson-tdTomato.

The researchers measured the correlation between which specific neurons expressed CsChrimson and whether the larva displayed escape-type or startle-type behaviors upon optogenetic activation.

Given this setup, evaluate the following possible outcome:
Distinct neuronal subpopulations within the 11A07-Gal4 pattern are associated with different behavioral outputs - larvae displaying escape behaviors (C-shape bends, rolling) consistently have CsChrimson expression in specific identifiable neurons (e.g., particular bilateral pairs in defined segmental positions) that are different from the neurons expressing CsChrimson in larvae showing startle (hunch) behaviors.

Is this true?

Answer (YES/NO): YES